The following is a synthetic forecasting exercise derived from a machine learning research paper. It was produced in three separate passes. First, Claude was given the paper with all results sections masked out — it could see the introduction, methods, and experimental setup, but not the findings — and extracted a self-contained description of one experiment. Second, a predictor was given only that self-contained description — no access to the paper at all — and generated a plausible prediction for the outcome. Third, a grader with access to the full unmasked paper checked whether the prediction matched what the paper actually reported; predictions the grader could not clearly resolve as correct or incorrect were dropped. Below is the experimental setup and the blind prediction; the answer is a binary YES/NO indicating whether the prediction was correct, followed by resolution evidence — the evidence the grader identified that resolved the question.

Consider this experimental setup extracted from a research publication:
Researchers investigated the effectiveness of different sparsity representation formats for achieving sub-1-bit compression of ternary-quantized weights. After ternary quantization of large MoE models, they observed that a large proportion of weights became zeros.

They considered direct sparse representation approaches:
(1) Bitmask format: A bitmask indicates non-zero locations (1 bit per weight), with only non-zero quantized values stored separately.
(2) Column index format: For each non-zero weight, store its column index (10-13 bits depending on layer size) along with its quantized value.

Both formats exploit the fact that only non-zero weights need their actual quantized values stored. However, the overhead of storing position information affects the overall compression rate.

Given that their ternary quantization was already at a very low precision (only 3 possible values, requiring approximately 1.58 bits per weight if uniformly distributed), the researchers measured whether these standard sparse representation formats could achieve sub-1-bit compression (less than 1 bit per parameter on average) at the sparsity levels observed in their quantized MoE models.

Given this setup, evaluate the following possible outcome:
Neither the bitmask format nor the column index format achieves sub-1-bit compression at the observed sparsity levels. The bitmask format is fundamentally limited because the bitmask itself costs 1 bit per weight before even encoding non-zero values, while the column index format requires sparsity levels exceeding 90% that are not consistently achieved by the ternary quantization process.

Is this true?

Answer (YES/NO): YES